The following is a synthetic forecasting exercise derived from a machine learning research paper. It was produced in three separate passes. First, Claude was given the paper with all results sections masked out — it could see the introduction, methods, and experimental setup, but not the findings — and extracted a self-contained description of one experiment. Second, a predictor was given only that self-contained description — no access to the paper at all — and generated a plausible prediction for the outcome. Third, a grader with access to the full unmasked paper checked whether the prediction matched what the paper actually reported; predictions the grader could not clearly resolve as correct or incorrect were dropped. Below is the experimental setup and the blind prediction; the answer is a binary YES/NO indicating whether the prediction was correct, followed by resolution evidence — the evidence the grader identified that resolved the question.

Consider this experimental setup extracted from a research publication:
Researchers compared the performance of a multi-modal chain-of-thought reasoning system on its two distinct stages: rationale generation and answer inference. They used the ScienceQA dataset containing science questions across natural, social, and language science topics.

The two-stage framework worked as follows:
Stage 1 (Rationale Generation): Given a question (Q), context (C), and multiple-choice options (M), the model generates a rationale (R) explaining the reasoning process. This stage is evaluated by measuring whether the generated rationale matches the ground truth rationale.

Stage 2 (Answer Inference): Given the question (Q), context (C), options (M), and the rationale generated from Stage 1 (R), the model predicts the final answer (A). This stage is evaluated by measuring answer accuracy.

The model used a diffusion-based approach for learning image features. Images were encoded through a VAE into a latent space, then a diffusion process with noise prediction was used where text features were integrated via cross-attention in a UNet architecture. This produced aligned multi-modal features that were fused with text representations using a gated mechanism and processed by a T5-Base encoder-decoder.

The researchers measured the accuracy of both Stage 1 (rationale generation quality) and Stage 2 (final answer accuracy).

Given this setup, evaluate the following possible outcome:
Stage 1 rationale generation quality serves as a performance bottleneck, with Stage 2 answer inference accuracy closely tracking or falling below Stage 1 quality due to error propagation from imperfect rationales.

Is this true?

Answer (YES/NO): YES